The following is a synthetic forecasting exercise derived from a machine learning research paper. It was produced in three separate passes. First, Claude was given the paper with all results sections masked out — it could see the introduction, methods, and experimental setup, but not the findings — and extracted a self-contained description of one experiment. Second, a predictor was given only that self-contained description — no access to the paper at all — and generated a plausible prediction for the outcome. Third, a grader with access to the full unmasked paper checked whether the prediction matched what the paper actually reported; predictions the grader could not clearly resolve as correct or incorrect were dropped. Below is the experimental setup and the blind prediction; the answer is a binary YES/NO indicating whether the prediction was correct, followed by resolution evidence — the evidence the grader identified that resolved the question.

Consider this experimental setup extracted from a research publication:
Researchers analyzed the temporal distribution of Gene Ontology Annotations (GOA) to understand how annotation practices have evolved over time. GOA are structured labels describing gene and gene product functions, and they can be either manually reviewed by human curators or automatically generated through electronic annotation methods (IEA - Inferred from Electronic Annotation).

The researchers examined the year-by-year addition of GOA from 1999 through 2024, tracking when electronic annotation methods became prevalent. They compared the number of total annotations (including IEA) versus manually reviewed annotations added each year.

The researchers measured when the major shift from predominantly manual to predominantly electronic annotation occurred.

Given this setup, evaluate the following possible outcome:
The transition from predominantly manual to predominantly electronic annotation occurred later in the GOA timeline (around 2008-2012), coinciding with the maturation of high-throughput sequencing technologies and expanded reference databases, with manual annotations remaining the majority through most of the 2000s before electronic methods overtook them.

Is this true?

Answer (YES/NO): NO